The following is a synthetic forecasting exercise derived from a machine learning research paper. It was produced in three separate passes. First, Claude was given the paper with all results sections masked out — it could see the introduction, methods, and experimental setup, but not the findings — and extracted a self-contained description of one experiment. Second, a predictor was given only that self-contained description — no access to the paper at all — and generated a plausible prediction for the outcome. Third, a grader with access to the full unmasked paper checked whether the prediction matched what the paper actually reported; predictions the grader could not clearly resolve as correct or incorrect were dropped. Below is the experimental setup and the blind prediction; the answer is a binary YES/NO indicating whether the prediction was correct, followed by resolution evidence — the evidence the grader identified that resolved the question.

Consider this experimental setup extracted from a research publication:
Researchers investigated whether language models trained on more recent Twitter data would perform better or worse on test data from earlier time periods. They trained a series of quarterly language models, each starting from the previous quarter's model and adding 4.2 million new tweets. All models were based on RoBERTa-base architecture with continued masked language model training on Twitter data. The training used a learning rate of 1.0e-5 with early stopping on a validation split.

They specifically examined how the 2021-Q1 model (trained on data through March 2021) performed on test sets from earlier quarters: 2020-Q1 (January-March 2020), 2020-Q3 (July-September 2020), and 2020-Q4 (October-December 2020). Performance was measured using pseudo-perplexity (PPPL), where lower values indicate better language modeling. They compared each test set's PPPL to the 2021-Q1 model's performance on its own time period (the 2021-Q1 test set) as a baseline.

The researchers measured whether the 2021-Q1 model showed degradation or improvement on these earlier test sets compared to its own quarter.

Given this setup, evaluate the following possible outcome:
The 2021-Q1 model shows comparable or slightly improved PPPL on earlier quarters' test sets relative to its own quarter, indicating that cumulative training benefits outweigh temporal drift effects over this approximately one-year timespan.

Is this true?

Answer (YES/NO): NO